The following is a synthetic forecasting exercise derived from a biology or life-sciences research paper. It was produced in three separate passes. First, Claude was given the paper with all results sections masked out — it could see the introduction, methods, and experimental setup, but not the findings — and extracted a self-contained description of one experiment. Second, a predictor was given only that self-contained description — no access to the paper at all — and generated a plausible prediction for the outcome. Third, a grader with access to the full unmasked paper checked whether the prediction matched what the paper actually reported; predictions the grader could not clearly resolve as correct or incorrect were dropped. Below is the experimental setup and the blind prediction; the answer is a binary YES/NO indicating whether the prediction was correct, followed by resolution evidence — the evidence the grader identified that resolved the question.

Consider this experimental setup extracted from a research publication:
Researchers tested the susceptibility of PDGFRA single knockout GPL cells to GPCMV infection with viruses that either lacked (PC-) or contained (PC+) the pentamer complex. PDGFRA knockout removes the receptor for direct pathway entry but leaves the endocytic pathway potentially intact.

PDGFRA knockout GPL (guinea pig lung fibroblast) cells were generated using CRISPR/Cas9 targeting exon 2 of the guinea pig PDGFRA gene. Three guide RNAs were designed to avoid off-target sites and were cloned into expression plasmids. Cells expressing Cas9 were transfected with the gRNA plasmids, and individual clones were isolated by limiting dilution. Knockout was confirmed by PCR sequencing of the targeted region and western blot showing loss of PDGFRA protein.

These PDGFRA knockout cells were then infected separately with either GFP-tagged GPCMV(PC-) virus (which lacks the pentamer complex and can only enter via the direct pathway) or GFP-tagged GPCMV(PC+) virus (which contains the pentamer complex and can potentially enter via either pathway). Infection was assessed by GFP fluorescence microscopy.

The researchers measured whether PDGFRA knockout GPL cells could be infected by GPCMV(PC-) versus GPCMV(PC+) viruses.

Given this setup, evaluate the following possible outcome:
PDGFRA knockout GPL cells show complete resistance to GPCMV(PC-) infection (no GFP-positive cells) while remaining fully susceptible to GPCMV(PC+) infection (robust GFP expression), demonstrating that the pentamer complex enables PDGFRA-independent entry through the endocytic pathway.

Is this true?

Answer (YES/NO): YES